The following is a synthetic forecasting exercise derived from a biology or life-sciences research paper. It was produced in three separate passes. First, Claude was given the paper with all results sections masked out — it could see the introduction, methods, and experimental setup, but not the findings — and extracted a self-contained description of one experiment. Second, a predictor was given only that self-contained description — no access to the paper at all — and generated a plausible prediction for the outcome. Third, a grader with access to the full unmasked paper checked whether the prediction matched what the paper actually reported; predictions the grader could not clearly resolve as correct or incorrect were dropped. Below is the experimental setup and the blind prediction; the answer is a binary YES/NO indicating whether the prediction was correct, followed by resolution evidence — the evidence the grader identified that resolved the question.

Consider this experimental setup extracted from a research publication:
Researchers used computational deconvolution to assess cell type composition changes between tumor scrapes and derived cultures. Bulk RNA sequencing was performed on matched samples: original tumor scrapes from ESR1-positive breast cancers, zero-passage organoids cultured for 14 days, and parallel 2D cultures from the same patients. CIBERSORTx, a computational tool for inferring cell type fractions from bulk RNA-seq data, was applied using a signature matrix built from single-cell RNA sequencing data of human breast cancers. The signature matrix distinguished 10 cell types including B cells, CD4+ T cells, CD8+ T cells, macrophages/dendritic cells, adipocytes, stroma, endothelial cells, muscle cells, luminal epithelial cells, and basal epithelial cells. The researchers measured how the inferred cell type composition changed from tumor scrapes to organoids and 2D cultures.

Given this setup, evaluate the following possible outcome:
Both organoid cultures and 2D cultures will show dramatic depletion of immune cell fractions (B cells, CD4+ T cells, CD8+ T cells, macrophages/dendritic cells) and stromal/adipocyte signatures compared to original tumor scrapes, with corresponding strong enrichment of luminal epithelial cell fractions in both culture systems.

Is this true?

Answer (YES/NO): NO